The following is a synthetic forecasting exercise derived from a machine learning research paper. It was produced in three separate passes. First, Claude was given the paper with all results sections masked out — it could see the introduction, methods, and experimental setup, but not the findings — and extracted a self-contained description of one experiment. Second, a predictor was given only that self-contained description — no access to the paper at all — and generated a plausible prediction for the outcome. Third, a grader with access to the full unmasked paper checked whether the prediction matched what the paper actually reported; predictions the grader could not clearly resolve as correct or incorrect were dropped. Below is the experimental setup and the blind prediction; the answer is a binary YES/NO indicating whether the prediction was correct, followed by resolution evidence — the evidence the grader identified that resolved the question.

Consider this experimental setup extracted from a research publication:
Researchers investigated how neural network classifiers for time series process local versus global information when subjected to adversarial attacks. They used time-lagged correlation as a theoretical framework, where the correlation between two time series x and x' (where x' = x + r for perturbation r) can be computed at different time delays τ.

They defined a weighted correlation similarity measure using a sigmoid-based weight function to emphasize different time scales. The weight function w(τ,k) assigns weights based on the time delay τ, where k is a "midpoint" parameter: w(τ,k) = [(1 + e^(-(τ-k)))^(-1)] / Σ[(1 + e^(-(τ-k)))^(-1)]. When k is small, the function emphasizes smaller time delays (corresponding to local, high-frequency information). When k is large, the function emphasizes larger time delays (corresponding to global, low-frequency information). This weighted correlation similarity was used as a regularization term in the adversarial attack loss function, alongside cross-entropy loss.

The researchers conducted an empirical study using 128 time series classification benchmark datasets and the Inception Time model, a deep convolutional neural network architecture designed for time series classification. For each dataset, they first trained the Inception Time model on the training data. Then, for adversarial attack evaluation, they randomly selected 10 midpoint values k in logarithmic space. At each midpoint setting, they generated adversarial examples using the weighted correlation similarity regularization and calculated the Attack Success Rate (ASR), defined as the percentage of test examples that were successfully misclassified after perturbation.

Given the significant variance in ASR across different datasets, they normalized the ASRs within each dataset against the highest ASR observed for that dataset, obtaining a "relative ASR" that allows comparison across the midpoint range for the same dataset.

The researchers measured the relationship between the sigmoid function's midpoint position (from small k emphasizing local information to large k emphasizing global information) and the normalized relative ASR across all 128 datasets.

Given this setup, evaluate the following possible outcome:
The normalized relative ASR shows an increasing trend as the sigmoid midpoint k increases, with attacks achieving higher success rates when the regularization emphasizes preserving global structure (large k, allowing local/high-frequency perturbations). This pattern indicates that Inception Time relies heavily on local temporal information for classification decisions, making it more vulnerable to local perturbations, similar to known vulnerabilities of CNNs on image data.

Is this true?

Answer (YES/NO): NO